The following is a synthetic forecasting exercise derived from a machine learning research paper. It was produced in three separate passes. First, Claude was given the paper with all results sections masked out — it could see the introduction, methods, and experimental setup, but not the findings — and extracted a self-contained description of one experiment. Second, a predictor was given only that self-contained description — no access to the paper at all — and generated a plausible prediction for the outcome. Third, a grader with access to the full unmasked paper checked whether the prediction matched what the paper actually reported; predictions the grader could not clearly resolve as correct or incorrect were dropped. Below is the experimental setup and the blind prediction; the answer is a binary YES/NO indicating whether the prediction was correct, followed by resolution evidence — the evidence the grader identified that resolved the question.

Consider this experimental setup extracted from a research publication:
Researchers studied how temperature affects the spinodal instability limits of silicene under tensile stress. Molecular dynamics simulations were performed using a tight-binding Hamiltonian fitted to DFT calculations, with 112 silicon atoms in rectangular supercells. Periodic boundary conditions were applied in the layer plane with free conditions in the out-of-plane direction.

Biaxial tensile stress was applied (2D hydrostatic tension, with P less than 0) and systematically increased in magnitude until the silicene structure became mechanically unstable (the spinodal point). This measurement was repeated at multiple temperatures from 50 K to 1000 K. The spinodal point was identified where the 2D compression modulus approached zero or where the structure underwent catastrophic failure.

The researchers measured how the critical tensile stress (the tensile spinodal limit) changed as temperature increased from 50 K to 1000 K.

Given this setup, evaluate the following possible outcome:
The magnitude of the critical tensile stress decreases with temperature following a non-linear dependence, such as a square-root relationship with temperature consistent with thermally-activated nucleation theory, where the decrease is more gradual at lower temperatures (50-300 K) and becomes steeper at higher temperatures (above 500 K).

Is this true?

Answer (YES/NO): NO